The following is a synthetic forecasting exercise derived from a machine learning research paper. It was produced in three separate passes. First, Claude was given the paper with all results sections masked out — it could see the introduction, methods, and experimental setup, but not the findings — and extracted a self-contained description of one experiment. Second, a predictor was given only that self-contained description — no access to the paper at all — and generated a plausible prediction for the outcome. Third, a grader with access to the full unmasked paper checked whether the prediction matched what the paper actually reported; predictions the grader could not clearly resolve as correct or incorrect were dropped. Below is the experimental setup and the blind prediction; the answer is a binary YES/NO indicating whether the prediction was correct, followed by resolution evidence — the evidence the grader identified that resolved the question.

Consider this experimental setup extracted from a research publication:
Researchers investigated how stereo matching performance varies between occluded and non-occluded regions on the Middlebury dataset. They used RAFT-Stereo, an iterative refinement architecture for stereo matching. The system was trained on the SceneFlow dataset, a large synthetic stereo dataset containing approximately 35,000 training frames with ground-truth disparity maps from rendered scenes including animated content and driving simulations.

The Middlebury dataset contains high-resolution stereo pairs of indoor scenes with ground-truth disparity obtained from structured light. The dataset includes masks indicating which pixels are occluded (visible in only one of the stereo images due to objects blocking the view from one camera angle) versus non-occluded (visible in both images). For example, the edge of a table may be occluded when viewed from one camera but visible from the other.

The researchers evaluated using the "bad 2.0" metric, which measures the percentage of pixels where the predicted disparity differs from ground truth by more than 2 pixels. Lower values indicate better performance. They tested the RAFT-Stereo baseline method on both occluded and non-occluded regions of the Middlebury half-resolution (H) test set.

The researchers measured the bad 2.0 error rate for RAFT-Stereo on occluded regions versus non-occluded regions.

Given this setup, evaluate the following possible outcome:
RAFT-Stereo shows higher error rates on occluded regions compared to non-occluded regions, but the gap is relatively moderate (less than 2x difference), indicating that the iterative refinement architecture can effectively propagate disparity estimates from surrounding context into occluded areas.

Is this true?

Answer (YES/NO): NO